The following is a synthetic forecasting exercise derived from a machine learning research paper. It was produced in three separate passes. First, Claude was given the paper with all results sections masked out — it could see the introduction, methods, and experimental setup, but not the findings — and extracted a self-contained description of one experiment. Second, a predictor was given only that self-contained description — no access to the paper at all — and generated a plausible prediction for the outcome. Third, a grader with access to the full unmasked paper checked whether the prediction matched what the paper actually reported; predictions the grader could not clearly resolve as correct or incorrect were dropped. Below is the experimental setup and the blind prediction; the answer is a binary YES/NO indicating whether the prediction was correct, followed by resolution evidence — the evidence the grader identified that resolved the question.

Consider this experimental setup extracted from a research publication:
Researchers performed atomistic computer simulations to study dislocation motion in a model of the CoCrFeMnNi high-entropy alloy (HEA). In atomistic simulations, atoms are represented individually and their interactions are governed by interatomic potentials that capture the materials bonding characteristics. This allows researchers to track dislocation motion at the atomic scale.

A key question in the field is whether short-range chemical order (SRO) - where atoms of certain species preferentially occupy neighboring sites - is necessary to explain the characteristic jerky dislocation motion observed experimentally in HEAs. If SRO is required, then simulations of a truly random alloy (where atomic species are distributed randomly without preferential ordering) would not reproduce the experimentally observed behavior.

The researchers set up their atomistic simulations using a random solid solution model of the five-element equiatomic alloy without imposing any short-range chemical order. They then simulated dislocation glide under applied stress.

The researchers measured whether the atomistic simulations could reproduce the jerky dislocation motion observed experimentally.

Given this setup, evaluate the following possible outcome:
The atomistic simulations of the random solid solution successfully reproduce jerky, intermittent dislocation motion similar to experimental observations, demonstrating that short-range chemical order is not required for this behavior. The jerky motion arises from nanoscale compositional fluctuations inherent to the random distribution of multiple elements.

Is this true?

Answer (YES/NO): YES